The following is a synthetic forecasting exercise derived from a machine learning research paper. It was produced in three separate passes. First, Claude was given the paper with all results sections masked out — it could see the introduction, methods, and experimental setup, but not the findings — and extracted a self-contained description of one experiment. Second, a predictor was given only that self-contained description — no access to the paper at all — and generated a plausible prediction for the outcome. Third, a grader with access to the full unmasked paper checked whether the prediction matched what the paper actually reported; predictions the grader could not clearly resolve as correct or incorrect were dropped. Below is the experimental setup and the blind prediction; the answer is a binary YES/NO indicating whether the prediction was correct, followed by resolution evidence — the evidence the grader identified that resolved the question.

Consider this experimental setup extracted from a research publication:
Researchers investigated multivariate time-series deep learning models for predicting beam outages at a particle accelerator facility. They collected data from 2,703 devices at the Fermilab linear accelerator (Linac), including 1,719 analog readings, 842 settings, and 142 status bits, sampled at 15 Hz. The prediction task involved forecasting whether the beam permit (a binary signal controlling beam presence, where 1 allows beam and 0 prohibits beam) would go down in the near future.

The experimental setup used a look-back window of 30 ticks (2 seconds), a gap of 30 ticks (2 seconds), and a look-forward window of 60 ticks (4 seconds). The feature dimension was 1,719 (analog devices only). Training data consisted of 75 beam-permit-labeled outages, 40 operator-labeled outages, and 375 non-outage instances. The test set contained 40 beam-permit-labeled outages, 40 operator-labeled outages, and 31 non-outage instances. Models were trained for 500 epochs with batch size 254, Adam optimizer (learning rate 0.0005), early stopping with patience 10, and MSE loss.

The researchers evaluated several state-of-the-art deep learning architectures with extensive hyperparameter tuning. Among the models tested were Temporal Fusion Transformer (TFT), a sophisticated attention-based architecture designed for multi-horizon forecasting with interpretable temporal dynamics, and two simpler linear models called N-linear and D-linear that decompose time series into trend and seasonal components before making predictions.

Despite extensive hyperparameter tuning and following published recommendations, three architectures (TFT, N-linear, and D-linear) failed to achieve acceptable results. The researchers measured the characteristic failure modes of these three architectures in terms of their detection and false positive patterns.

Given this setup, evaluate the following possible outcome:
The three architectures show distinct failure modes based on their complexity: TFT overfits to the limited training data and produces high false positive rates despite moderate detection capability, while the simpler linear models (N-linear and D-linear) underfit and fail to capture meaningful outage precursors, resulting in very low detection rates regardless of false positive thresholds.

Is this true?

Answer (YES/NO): NO